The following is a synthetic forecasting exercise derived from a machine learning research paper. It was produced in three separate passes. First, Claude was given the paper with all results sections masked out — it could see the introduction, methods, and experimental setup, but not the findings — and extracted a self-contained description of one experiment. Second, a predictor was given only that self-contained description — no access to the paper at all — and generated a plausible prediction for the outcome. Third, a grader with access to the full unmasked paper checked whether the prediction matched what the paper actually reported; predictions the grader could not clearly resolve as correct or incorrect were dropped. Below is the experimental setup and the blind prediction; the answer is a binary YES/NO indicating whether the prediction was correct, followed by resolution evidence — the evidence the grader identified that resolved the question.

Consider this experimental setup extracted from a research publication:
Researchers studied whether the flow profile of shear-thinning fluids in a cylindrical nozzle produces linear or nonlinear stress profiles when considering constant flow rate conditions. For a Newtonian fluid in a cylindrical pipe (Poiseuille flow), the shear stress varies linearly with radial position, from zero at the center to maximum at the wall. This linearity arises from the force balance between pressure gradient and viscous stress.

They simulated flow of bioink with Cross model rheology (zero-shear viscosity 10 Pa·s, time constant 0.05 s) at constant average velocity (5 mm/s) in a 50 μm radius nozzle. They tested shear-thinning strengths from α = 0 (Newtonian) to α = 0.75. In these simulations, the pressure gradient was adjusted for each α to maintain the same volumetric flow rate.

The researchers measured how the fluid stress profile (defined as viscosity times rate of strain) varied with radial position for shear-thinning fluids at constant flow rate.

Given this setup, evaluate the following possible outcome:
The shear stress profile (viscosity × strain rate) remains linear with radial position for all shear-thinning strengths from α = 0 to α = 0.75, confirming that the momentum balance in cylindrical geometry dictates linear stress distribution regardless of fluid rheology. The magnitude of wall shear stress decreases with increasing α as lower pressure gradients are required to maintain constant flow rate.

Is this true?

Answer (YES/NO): YES